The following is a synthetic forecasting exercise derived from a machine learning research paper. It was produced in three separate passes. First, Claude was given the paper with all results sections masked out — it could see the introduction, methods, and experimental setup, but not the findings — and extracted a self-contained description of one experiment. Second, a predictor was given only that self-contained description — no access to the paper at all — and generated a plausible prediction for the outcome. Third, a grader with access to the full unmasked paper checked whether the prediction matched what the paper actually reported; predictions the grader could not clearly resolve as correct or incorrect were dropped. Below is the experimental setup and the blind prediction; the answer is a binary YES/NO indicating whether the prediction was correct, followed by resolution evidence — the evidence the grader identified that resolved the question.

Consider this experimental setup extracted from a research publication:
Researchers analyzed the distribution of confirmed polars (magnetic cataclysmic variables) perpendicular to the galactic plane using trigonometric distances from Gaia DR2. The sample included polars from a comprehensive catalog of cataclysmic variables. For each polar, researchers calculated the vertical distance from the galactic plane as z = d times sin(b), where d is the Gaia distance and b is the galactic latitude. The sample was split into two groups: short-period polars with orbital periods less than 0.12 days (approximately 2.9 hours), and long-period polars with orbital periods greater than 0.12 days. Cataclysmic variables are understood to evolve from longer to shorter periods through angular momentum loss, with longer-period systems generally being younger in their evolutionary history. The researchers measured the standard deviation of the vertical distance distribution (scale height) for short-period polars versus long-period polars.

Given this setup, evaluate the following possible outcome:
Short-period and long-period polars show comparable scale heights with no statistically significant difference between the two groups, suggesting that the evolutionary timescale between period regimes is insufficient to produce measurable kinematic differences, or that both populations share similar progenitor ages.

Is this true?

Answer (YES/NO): YES